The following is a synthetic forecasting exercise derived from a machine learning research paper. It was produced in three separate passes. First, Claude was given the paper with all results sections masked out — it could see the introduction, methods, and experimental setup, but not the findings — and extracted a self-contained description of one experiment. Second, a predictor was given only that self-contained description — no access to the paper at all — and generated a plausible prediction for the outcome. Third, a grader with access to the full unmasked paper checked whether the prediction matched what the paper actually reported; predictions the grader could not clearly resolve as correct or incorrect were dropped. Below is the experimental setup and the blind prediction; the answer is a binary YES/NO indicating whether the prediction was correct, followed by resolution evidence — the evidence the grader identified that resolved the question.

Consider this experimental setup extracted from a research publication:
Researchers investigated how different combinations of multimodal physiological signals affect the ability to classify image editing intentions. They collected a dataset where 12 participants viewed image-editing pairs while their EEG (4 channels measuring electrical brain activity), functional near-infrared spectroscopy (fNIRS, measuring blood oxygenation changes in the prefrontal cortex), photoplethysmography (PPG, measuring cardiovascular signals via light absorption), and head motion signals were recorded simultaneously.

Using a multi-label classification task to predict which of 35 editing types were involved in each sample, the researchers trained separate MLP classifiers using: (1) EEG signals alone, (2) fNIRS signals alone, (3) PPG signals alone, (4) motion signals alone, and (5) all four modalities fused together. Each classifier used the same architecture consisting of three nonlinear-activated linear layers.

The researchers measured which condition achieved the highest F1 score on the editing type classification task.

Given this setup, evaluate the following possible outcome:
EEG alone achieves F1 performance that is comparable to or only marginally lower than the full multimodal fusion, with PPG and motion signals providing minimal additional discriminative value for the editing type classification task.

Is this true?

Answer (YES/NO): NO